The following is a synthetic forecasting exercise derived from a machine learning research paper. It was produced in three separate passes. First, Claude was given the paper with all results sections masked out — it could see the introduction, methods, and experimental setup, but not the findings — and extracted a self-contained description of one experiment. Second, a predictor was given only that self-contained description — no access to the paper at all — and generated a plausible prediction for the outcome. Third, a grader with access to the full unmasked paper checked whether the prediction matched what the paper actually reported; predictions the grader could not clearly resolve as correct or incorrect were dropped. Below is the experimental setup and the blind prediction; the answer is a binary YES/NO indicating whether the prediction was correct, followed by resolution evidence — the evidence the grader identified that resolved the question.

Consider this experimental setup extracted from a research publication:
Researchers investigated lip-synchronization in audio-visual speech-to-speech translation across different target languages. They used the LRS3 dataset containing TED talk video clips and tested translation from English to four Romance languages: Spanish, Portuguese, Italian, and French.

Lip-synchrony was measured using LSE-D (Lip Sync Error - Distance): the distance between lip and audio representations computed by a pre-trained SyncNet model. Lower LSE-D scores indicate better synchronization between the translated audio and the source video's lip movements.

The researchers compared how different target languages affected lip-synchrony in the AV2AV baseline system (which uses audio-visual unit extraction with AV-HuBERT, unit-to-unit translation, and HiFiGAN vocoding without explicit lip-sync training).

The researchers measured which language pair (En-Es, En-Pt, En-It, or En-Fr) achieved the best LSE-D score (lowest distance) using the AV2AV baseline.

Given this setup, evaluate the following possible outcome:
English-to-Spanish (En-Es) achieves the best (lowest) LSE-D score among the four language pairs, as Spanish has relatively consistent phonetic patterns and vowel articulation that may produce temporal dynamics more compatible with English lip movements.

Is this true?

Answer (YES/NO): YES